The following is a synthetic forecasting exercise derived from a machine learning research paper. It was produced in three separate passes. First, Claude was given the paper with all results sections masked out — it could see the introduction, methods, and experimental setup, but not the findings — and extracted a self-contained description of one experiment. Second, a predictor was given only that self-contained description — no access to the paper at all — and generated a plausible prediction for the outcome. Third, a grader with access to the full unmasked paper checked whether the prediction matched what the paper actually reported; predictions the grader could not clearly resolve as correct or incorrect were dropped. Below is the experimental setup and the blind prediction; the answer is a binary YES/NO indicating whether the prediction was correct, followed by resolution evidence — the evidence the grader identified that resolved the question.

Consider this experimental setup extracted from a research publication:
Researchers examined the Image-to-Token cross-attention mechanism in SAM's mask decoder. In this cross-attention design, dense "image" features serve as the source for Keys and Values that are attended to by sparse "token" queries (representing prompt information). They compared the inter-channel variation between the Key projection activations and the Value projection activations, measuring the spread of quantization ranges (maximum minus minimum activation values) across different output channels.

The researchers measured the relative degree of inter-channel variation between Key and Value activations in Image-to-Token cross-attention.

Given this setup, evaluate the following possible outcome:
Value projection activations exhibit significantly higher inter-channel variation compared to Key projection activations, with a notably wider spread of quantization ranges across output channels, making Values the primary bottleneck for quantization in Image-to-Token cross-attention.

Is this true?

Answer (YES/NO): YES